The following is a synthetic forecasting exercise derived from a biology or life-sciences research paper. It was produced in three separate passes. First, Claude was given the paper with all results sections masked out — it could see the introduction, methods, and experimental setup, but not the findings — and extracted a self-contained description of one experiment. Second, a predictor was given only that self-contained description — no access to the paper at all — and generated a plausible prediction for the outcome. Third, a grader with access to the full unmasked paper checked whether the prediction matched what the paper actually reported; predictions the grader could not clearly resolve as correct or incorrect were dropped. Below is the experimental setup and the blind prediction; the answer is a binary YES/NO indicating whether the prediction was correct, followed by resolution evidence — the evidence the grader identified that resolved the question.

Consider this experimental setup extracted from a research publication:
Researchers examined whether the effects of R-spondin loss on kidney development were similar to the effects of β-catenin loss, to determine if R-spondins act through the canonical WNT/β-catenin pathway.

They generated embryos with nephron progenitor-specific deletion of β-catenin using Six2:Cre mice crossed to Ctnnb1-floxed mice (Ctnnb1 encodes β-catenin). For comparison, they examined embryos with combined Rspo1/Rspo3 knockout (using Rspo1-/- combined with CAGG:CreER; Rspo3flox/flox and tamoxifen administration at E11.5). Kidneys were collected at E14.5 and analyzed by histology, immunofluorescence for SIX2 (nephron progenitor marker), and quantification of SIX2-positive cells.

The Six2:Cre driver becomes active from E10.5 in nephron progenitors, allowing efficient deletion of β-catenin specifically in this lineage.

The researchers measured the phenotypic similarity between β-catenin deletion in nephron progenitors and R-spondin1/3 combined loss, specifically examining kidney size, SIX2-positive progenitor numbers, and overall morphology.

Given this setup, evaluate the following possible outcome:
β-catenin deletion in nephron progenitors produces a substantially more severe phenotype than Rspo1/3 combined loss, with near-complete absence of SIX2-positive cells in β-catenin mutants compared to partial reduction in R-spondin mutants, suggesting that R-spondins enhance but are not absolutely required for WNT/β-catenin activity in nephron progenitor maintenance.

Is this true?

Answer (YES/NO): NO